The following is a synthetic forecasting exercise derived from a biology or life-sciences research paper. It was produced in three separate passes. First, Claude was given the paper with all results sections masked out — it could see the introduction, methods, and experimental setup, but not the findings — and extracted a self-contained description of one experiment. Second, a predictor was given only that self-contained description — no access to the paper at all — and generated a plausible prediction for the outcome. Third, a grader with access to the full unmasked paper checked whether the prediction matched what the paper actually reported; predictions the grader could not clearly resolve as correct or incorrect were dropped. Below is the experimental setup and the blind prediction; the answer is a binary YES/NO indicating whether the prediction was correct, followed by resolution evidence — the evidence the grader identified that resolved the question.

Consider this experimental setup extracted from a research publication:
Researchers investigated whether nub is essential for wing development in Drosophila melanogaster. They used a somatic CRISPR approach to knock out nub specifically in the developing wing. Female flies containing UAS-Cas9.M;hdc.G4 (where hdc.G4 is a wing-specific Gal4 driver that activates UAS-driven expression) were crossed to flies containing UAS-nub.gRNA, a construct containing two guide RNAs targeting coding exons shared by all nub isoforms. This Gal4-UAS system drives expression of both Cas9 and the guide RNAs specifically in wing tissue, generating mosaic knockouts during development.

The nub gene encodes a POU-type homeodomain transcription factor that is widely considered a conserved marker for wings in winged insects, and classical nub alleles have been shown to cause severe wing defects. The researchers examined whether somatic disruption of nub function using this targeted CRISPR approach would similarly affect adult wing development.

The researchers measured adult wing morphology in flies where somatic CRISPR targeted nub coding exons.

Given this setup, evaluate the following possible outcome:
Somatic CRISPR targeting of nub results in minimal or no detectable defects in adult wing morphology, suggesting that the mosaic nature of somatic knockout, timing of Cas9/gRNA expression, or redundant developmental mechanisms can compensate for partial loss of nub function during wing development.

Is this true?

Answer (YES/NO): YES